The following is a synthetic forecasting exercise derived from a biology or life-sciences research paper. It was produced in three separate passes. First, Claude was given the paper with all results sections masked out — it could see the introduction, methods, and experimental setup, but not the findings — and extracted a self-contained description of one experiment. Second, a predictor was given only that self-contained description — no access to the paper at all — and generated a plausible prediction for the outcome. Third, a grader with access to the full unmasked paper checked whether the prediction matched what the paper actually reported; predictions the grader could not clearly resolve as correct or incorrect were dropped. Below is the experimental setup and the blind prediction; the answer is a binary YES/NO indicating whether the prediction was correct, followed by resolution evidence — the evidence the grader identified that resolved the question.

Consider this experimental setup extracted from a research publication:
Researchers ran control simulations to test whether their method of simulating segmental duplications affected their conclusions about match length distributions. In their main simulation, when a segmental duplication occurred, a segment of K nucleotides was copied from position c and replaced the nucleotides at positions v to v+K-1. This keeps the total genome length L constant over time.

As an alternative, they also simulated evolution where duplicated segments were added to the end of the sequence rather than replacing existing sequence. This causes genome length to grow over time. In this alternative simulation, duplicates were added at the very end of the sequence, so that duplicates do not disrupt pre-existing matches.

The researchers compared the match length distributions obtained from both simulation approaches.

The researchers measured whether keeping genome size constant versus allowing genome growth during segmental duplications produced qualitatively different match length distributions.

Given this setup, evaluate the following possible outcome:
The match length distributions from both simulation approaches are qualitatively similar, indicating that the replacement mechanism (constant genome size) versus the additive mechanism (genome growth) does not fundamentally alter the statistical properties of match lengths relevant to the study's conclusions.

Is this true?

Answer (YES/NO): YES